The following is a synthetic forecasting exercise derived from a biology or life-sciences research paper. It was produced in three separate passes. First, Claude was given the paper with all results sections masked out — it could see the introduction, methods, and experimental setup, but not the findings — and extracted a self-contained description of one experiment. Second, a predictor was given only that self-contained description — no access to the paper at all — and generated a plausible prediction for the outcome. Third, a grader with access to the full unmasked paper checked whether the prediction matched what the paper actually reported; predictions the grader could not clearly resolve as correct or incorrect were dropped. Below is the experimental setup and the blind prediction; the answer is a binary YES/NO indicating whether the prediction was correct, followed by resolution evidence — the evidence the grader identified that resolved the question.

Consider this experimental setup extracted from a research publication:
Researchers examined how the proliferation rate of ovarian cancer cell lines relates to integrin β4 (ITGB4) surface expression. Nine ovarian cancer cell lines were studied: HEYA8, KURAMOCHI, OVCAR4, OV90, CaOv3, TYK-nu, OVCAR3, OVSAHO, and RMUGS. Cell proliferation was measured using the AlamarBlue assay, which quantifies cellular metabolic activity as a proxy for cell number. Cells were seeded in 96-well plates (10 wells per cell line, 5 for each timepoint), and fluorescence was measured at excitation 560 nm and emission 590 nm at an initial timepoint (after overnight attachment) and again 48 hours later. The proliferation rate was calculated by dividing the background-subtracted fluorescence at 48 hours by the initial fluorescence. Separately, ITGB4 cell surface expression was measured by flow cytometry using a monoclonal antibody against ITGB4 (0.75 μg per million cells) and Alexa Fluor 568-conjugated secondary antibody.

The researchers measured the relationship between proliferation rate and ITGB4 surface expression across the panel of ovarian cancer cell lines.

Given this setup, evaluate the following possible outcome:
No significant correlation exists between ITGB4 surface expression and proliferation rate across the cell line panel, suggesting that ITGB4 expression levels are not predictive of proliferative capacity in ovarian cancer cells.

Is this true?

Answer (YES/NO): NO